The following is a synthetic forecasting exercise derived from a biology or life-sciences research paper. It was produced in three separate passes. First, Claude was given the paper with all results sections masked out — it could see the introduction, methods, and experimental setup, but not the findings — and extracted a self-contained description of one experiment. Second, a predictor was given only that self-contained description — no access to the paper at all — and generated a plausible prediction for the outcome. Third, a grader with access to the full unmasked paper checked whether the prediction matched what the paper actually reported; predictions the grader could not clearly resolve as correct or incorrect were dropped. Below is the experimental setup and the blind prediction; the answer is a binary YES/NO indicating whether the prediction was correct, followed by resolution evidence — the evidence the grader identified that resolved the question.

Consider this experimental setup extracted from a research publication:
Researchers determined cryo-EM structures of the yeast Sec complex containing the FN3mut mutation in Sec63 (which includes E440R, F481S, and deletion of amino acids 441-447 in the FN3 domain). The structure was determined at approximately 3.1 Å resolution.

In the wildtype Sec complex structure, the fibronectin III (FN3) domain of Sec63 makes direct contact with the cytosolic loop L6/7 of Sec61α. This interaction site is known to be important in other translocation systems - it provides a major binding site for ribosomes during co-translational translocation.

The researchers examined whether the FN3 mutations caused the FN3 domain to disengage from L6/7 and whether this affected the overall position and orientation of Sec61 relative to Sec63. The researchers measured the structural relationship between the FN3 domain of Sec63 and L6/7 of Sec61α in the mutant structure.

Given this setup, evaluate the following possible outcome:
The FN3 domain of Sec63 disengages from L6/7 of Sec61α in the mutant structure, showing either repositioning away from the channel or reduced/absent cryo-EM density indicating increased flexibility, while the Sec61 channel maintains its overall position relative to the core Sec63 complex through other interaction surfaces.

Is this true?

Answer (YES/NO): NO